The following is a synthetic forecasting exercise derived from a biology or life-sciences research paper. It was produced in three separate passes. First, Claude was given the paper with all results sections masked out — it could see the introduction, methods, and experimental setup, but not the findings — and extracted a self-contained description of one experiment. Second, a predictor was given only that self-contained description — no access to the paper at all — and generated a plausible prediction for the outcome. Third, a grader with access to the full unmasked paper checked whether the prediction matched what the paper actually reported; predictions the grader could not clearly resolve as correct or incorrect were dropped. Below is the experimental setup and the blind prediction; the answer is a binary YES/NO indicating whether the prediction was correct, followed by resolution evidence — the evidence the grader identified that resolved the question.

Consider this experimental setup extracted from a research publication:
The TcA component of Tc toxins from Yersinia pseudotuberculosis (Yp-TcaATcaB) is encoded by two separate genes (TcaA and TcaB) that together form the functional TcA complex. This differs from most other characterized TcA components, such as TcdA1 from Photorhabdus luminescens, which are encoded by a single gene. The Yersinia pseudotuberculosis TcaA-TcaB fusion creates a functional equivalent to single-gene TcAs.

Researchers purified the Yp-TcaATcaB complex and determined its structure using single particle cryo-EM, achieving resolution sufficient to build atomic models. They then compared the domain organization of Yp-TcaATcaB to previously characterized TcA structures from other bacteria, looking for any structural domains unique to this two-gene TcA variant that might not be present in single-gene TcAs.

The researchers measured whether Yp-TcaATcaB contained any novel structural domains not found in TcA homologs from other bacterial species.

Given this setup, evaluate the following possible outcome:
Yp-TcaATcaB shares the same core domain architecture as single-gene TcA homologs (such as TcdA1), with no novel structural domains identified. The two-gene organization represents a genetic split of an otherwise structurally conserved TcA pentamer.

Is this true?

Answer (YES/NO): NO